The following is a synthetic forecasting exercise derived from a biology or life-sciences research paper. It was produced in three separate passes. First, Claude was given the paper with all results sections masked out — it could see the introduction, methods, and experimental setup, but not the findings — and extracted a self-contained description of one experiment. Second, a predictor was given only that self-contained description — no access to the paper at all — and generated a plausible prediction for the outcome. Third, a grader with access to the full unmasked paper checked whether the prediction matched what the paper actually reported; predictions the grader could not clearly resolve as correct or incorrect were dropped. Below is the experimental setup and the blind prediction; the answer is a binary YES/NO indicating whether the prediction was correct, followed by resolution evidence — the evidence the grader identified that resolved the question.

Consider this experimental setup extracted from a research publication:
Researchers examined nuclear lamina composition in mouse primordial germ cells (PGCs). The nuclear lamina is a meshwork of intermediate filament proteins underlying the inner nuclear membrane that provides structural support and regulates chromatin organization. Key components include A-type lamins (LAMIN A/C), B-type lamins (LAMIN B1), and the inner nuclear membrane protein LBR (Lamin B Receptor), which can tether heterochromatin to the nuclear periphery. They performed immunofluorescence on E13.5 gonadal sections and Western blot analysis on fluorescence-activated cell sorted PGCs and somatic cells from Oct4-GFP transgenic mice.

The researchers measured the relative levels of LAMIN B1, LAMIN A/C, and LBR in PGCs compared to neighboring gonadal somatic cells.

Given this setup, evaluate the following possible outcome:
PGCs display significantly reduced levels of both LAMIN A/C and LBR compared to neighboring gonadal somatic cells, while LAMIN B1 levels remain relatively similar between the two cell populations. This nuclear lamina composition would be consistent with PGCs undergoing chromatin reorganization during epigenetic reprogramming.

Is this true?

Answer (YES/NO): NO